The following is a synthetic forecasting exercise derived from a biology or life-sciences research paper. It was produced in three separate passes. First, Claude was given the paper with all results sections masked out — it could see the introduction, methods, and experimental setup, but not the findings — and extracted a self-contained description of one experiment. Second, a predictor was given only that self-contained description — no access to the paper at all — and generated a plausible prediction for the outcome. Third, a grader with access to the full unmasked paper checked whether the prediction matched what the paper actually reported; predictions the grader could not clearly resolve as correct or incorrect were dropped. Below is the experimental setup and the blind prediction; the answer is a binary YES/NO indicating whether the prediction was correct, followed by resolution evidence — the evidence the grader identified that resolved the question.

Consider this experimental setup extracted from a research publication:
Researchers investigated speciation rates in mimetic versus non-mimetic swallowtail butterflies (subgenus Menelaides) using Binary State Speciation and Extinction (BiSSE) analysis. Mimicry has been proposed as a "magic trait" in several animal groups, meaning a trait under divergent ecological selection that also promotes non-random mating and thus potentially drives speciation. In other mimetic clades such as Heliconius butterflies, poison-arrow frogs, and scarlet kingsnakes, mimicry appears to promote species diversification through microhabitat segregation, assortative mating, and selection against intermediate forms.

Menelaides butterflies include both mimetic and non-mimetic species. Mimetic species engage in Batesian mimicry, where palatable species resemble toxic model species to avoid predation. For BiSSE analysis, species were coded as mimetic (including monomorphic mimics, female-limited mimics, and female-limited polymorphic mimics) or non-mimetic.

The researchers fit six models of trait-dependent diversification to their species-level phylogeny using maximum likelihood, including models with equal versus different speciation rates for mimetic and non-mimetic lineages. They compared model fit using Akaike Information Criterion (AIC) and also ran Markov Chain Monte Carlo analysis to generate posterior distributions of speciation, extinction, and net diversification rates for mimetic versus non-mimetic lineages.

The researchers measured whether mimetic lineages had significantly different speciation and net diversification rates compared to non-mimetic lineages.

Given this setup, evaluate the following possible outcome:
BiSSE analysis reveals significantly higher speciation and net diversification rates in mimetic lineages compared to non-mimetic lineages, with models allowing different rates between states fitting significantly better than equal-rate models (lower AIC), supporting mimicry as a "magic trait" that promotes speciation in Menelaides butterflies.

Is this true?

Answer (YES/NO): NO